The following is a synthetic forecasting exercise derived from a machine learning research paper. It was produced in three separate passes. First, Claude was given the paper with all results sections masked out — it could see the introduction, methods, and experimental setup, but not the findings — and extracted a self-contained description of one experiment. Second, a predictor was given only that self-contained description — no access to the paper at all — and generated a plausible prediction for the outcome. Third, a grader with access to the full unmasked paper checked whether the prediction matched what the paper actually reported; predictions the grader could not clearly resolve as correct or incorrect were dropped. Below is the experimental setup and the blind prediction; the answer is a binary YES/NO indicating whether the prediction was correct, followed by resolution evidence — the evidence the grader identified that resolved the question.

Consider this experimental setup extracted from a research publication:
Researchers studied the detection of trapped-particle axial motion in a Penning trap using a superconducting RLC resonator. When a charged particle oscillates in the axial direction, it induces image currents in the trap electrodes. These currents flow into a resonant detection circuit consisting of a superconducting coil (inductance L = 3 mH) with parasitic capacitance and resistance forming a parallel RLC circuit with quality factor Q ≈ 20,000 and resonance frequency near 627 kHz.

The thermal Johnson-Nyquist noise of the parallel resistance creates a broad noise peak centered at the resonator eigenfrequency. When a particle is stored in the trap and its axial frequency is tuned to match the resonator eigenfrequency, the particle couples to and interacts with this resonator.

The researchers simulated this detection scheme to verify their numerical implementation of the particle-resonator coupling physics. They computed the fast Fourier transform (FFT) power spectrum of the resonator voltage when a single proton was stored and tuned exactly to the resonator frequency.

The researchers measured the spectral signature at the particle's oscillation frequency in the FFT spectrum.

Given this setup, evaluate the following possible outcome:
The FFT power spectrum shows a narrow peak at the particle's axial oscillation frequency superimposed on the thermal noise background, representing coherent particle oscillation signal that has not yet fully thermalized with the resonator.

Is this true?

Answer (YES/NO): NO